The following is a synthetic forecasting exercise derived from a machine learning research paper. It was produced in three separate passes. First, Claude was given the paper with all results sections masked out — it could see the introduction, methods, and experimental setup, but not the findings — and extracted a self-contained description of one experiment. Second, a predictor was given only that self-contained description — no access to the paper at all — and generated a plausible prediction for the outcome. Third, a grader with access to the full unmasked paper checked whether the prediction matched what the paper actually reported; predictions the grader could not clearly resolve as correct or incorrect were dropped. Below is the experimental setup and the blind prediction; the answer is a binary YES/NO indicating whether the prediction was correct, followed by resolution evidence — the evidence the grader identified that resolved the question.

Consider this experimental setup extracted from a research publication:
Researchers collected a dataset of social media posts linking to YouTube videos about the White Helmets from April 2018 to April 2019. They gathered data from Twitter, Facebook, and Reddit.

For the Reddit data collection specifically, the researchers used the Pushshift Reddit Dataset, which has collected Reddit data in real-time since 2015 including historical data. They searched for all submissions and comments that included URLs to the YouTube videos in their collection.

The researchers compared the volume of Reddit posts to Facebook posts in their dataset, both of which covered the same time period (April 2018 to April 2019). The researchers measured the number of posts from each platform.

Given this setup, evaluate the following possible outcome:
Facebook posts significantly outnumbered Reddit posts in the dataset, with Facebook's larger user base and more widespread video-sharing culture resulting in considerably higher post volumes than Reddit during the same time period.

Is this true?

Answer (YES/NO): YES